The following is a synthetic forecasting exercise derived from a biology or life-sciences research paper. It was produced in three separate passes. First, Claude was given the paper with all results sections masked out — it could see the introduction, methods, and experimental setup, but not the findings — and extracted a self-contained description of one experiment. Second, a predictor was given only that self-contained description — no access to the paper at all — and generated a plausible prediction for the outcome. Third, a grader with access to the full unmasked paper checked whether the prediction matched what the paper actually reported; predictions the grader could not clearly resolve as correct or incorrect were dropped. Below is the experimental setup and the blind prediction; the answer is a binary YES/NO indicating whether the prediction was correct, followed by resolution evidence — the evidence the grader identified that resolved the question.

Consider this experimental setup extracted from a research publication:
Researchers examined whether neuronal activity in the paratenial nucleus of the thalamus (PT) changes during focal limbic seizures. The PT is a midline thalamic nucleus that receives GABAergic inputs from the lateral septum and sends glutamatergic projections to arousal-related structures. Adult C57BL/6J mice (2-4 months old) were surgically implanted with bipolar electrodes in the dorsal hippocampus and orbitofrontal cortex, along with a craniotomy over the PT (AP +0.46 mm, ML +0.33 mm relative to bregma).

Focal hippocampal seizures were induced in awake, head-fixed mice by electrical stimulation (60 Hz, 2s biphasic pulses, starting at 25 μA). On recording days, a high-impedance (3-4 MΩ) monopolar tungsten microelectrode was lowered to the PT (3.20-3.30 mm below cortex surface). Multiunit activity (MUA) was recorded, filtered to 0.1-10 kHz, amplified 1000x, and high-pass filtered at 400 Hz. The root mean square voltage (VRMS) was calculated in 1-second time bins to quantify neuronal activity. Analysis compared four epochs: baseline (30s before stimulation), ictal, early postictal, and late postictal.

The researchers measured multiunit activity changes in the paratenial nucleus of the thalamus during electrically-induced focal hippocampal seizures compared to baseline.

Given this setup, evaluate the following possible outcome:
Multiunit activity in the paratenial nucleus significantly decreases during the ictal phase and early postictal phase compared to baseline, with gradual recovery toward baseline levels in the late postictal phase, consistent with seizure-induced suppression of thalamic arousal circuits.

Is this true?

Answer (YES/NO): YES